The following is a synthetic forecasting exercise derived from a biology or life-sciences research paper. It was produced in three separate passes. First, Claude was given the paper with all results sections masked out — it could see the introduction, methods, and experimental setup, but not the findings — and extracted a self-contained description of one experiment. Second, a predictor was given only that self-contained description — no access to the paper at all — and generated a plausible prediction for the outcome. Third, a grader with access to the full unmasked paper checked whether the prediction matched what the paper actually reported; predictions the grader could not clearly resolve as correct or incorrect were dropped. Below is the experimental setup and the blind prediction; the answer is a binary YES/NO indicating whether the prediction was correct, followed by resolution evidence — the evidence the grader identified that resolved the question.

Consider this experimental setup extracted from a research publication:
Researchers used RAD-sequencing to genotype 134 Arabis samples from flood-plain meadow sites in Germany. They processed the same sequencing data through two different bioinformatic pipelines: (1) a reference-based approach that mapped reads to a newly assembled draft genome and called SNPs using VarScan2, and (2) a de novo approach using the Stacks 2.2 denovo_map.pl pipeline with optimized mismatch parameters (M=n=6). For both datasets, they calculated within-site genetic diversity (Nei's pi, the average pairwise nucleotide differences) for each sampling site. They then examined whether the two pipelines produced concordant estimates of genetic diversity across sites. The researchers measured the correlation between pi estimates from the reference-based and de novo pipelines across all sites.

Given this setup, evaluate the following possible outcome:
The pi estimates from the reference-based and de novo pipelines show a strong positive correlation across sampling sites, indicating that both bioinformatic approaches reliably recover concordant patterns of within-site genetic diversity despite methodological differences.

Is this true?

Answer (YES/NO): YES